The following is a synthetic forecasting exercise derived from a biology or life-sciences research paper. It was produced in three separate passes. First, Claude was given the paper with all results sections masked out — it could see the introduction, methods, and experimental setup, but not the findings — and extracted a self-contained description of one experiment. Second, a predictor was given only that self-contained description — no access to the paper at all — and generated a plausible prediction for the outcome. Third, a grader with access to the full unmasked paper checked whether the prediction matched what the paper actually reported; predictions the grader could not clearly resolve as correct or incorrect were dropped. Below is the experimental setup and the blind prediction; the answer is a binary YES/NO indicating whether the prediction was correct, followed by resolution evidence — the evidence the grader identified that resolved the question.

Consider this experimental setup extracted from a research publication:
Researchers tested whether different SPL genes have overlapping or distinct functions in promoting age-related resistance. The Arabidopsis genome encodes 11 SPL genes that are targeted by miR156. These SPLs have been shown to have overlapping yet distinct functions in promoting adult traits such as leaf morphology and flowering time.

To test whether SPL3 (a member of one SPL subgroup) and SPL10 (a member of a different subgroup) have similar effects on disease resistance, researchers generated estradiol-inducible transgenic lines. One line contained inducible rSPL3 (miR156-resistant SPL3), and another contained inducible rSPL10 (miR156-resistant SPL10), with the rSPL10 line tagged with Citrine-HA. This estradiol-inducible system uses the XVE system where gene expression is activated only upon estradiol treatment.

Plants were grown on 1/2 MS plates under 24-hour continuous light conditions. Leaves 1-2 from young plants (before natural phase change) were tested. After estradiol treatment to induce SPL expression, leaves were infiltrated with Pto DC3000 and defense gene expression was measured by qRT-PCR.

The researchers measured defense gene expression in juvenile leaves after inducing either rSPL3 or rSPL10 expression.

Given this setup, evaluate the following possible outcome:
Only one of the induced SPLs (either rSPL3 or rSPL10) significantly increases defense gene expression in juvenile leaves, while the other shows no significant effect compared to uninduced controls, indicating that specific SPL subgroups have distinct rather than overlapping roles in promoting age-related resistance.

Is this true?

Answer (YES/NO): YES